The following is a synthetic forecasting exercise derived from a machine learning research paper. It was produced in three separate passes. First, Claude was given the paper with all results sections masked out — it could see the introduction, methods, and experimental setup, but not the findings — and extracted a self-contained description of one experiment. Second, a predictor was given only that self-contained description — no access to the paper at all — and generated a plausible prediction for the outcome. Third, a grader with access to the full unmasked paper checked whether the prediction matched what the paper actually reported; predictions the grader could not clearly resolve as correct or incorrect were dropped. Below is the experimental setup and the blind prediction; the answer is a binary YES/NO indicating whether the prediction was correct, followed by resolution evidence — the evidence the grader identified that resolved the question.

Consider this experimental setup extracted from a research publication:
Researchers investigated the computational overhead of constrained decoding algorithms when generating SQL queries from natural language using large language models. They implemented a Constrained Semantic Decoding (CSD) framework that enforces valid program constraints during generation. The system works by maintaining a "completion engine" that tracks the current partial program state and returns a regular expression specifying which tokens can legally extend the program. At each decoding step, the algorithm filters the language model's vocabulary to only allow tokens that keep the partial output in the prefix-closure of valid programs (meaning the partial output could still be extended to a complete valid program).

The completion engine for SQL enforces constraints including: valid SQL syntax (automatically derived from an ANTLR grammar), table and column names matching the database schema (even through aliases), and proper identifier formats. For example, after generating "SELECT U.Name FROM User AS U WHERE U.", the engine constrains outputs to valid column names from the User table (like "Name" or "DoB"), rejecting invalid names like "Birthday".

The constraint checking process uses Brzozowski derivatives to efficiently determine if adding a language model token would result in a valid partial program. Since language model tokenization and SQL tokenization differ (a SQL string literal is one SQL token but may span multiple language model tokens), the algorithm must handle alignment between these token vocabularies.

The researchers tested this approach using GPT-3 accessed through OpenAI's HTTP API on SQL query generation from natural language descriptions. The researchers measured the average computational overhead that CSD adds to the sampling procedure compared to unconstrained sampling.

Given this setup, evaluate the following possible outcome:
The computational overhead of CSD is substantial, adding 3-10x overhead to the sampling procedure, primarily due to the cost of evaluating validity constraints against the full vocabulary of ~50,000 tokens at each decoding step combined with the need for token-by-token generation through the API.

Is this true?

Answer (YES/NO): NO